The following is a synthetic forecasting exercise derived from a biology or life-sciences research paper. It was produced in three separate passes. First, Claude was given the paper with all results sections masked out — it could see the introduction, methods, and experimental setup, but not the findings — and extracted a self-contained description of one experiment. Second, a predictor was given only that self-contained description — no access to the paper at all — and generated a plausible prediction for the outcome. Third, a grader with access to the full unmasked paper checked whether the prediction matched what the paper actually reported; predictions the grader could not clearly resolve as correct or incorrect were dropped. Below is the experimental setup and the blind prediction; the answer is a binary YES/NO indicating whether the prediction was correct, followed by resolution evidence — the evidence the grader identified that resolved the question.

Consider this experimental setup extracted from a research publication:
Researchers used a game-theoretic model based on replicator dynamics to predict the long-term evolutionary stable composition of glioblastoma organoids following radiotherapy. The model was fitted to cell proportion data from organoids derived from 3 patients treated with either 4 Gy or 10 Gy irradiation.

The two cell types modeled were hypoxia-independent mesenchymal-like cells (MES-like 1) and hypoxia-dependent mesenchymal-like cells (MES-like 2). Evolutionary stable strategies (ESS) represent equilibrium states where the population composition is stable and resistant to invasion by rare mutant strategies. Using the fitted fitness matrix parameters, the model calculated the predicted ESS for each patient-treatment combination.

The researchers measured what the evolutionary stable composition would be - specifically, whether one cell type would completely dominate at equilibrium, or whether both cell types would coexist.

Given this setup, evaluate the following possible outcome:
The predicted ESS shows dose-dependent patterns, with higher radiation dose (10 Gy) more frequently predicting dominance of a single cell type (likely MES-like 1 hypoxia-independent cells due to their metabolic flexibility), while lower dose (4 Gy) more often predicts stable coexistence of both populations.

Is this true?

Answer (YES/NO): NO